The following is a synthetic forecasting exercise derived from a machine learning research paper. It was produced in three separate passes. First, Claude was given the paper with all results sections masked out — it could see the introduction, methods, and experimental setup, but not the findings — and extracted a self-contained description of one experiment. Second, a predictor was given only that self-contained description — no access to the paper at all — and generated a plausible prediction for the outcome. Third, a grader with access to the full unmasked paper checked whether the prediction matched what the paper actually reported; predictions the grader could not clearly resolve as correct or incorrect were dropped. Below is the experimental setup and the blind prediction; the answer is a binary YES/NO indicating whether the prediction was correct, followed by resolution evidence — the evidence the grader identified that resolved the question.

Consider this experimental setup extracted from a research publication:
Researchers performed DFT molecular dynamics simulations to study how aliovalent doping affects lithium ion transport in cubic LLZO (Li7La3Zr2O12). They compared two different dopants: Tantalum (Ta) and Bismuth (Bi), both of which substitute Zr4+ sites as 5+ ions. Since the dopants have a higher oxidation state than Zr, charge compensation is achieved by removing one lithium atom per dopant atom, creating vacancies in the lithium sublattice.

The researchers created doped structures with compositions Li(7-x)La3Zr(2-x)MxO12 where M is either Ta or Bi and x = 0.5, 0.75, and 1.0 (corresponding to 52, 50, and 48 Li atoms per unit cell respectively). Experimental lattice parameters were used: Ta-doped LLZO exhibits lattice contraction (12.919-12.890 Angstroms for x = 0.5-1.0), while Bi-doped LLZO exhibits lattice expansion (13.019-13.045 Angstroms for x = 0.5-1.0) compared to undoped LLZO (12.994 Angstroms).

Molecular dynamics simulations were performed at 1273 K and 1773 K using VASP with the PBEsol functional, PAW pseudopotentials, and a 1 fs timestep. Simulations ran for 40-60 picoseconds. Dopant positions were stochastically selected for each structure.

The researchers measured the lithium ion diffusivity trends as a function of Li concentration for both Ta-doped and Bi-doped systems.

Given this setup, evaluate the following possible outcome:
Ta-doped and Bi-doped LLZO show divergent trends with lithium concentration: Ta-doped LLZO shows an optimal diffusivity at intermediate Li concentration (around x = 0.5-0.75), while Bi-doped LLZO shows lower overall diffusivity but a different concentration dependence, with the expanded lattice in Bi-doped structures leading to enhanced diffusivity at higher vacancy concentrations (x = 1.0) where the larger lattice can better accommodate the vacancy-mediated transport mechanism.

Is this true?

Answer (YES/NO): NO